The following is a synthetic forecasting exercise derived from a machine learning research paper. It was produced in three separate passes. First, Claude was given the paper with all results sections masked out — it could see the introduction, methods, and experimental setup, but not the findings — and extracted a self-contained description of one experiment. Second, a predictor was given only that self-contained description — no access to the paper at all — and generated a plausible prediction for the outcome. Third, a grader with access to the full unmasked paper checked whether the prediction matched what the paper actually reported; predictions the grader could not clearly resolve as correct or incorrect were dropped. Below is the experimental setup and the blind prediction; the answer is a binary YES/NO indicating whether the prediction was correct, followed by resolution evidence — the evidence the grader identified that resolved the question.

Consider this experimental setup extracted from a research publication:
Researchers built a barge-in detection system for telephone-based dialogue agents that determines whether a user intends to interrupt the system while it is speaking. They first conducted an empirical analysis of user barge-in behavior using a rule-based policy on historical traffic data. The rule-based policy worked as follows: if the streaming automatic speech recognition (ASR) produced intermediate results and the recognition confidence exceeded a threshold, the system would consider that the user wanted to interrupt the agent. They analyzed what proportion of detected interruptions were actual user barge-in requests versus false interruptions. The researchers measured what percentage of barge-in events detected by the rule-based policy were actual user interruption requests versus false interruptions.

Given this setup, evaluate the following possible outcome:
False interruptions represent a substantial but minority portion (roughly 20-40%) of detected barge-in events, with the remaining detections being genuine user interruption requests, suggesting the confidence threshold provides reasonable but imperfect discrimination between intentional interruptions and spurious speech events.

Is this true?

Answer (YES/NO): NO